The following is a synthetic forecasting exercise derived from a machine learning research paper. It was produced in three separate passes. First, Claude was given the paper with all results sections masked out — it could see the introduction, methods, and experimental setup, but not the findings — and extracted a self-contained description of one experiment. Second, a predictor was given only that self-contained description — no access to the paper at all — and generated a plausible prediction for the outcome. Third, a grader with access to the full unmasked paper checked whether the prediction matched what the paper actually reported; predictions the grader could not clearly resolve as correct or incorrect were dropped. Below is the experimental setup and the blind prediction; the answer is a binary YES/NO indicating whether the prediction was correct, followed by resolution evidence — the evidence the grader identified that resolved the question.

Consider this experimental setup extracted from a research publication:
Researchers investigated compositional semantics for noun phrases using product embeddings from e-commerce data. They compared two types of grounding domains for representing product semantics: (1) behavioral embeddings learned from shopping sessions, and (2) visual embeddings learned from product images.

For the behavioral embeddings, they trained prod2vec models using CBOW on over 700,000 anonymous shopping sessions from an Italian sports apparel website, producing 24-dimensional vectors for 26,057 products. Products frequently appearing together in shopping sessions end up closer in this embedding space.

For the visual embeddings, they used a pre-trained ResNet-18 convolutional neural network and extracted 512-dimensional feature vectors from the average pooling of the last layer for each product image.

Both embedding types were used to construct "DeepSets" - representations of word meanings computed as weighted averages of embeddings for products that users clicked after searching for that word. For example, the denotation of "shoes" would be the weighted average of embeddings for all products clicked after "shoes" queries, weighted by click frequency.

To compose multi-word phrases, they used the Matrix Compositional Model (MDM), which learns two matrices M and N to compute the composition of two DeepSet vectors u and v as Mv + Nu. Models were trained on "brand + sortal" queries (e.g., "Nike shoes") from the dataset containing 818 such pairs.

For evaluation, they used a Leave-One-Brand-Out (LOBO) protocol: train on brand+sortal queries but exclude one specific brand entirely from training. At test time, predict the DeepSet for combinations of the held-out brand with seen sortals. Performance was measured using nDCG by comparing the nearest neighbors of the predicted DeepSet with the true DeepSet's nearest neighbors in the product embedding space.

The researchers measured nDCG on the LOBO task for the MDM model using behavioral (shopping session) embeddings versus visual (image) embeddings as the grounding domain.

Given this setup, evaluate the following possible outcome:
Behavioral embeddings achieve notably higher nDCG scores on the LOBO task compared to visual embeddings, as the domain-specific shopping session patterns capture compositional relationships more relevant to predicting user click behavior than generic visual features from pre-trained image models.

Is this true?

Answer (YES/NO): YES